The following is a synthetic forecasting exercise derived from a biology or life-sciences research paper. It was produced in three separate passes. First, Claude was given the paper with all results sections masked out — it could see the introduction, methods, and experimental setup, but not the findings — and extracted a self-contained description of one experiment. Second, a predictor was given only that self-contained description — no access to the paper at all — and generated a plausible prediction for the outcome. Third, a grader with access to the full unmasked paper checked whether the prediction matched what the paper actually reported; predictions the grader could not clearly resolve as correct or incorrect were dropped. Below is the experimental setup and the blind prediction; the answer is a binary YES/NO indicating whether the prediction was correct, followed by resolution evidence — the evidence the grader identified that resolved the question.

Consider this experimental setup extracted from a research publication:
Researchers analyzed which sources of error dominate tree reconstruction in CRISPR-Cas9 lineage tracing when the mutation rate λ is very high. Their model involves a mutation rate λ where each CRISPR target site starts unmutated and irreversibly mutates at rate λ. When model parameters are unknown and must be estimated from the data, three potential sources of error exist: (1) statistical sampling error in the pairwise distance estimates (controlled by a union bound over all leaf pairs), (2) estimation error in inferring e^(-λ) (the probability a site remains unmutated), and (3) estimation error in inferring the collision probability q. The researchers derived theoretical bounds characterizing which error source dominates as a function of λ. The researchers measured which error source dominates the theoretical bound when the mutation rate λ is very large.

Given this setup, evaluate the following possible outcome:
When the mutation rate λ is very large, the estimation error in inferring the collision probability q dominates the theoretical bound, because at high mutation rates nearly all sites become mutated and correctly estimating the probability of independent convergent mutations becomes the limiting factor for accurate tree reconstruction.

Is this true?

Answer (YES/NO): NO